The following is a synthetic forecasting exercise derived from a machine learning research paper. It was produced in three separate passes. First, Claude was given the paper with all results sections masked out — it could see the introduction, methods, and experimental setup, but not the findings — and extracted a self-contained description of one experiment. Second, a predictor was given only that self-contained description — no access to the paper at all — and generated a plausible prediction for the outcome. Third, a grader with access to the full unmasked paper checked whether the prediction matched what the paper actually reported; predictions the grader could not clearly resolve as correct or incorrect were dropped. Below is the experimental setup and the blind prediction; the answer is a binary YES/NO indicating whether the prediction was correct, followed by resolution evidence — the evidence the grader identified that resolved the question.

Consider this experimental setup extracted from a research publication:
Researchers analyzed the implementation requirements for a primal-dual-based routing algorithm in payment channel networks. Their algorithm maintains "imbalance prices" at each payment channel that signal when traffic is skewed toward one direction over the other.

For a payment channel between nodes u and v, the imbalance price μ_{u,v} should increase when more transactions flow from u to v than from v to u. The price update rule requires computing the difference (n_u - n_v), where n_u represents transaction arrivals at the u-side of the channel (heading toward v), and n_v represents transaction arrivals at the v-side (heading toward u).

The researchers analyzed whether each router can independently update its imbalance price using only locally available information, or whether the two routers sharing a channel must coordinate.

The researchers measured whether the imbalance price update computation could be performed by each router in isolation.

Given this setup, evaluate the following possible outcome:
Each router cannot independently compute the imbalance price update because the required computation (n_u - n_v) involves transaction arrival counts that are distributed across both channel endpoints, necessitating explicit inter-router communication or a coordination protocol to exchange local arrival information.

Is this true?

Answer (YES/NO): YES